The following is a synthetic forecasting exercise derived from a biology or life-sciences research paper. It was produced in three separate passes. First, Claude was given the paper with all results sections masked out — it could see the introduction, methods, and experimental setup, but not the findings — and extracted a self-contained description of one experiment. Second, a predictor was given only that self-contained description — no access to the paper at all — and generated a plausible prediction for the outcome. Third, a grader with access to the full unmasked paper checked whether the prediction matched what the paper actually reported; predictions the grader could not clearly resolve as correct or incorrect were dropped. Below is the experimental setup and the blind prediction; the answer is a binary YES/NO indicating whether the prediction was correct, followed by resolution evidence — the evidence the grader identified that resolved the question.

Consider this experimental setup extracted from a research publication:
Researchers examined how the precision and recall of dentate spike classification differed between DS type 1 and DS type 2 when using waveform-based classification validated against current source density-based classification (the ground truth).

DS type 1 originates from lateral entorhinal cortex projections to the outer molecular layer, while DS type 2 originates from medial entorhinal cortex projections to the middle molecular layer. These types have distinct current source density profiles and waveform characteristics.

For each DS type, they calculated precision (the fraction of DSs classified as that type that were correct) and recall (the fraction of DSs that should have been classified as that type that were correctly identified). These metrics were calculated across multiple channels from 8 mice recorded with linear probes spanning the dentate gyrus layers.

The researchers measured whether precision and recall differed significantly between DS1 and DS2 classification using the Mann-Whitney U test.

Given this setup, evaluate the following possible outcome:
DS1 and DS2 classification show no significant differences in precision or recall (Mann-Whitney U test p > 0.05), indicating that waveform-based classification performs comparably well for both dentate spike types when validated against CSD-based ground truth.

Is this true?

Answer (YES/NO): NO